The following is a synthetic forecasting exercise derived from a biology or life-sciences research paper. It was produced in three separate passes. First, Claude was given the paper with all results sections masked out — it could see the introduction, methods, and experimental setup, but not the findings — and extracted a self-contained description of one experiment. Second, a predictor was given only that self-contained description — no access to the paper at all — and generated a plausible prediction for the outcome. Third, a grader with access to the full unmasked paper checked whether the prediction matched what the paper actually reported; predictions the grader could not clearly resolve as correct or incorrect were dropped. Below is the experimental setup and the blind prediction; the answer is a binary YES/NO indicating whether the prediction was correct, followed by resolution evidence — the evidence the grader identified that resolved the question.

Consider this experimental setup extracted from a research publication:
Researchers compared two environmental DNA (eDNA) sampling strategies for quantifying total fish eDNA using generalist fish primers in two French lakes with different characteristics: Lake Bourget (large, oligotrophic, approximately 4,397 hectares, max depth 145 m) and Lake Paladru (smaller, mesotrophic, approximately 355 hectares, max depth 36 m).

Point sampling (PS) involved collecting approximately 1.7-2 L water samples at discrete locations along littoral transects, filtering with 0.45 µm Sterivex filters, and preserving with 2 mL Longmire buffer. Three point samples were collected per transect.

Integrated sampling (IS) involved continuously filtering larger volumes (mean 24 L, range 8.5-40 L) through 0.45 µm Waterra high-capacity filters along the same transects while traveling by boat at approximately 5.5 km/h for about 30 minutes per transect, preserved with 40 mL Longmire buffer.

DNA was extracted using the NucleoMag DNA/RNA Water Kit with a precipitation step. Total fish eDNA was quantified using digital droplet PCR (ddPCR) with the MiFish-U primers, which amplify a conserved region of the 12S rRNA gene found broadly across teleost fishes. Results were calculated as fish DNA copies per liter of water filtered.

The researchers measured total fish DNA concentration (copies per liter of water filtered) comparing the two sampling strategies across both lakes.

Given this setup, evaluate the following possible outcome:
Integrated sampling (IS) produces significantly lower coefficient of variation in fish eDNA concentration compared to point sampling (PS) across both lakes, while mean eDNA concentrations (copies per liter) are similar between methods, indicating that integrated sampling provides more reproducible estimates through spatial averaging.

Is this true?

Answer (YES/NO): NO